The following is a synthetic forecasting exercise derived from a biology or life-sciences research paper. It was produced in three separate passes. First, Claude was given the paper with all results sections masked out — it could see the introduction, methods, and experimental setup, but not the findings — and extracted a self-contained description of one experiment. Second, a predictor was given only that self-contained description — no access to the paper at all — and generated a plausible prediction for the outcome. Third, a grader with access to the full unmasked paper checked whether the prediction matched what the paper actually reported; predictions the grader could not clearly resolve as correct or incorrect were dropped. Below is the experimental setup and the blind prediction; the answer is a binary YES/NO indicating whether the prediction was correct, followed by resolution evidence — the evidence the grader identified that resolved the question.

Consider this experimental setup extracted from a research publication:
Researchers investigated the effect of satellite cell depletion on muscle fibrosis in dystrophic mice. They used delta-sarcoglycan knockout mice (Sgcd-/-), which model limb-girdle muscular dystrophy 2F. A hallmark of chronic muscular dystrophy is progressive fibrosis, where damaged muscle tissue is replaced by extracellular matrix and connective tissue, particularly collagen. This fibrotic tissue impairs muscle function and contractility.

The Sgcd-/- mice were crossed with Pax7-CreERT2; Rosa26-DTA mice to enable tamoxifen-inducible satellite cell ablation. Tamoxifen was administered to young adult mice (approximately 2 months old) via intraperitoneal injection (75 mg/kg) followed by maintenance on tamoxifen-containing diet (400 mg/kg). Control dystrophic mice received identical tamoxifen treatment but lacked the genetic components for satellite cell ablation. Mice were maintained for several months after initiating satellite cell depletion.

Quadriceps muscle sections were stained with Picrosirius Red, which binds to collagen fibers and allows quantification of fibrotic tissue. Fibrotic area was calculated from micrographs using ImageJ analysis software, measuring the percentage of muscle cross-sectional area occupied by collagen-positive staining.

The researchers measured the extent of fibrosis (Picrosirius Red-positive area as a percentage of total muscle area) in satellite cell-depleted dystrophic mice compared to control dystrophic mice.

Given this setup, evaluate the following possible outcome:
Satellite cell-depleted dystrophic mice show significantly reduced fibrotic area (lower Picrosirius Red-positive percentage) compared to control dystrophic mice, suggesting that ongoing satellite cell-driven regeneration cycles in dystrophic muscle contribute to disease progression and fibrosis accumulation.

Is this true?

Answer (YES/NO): YES